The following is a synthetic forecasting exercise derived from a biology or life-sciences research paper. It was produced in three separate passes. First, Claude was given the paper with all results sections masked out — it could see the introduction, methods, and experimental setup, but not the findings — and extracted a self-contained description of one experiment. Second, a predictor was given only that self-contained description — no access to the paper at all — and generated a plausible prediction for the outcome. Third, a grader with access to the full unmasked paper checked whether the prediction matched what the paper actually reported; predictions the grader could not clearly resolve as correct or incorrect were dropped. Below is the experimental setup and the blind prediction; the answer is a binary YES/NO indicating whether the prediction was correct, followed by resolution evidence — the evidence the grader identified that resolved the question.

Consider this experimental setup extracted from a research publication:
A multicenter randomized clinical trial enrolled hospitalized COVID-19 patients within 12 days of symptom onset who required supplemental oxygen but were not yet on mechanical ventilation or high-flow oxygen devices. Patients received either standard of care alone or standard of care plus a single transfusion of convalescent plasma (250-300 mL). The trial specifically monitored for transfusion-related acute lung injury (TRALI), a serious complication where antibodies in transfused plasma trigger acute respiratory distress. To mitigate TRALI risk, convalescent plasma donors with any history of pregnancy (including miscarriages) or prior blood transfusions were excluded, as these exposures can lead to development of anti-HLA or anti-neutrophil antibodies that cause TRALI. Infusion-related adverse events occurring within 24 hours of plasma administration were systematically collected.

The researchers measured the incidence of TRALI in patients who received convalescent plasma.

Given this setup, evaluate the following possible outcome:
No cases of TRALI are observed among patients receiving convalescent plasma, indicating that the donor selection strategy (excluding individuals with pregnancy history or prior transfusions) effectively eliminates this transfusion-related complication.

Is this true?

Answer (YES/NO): YES